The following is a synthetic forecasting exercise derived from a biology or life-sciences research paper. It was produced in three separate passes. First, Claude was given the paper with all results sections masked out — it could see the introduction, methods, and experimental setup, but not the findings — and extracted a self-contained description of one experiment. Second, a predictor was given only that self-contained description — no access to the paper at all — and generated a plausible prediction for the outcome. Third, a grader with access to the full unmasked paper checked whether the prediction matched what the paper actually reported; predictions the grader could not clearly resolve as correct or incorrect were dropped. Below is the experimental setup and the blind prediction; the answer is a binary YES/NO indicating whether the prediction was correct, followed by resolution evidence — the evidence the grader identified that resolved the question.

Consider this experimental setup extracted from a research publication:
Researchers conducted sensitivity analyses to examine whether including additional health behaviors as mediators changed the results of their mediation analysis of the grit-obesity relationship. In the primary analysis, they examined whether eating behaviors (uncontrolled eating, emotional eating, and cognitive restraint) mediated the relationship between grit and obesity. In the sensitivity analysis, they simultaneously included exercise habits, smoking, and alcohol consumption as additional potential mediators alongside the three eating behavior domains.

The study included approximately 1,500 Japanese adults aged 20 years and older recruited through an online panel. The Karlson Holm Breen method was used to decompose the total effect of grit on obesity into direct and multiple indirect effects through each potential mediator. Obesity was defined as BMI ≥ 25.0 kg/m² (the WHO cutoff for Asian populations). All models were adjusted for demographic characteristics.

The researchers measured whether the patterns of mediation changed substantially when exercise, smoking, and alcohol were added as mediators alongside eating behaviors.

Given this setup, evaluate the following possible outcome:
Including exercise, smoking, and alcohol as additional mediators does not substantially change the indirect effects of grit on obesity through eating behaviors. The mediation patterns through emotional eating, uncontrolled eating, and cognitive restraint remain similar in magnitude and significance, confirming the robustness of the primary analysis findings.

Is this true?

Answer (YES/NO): YES